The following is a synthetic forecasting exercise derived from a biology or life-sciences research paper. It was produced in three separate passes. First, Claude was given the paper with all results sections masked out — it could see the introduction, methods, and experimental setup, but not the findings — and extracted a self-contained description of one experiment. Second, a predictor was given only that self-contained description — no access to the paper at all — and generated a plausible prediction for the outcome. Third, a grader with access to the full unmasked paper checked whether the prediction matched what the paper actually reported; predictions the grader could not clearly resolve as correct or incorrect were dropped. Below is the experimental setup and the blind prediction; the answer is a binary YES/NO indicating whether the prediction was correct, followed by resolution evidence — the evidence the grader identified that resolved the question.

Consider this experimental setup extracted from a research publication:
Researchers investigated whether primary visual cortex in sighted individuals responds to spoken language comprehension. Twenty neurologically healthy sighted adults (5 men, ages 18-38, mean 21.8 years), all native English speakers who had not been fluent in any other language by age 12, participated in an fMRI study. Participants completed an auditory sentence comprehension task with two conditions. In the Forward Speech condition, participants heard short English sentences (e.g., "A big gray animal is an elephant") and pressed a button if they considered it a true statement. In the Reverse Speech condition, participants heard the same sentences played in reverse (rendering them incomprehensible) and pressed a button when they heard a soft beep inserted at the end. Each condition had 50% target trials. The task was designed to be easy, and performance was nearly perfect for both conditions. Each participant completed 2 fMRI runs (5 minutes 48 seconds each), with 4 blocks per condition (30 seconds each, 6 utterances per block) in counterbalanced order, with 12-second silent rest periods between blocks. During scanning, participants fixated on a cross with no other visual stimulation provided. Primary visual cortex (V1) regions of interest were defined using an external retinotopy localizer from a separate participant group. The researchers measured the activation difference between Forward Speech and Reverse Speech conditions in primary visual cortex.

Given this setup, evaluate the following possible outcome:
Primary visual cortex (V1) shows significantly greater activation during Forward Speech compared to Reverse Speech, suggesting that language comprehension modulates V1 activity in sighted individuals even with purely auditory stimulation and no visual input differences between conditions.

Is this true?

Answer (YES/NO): YES